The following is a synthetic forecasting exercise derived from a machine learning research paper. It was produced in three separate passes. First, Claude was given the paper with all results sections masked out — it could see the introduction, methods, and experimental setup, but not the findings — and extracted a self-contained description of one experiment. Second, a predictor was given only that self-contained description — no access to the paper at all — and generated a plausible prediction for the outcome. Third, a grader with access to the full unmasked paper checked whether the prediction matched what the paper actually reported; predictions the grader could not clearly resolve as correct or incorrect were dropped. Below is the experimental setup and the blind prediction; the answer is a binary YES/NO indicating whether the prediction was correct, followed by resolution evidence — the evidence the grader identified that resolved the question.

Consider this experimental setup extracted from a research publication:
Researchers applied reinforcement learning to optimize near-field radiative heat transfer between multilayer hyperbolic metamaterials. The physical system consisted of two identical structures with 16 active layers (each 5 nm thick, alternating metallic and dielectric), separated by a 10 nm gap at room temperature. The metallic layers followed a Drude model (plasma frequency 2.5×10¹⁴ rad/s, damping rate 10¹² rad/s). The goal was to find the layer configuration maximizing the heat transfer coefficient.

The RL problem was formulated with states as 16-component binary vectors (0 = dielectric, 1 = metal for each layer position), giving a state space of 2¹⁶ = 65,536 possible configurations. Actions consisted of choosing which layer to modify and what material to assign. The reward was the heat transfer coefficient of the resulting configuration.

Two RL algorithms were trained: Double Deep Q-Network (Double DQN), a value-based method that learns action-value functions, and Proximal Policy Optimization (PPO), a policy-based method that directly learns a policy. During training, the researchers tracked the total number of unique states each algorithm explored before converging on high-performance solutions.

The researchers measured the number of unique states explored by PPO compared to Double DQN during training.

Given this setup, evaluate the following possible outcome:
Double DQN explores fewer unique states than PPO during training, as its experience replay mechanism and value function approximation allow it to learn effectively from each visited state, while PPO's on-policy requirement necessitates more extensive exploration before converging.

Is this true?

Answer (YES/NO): NO